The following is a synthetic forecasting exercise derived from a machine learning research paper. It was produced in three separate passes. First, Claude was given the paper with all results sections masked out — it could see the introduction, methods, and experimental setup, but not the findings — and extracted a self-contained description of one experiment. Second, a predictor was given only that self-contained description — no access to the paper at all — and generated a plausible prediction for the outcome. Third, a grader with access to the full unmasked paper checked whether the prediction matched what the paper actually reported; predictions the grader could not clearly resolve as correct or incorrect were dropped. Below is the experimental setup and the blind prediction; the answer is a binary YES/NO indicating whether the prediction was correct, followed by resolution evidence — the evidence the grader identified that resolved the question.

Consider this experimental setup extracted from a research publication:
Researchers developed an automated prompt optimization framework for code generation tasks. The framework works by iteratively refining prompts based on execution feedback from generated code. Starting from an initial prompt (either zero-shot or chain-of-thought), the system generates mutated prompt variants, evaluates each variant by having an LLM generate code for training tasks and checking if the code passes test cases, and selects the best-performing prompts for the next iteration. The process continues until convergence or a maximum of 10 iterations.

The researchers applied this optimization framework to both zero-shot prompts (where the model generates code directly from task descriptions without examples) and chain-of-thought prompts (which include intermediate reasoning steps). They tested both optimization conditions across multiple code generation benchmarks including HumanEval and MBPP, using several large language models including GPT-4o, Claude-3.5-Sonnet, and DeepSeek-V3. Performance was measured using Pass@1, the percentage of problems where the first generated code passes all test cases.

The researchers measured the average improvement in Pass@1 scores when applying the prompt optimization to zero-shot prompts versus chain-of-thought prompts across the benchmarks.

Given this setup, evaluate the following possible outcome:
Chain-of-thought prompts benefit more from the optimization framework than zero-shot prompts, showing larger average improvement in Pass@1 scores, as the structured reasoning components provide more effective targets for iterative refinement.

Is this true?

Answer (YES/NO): YES